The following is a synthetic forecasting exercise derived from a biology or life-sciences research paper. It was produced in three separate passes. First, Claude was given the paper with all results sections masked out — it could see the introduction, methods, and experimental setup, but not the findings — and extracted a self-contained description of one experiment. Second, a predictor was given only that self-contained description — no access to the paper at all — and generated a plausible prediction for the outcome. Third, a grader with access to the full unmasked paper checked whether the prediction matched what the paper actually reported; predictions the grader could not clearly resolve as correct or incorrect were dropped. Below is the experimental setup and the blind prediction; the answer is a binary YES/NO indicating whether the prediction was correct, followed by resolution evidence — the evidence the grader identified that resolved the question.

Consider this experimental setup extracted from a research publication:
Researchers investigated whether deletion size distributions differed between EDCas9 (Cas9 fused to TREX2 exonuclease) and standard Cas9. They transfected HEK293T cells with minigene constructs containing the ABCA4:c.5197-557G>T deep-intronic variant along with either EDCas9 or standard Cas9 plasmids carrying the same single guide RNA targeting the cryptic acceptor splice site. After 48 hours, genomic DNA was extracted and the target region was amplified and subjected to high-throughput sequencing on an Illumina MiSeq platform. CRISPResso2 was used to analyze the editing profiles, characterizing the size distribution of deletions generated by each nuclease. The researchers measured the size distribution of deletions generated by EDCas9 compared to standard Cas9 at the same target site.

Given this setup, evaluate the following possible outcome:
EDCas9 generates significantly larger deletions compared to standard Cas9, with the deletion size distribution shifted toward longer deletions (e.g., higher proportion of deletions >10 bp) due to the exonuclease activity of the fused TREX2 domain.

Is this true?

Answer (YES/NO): YES